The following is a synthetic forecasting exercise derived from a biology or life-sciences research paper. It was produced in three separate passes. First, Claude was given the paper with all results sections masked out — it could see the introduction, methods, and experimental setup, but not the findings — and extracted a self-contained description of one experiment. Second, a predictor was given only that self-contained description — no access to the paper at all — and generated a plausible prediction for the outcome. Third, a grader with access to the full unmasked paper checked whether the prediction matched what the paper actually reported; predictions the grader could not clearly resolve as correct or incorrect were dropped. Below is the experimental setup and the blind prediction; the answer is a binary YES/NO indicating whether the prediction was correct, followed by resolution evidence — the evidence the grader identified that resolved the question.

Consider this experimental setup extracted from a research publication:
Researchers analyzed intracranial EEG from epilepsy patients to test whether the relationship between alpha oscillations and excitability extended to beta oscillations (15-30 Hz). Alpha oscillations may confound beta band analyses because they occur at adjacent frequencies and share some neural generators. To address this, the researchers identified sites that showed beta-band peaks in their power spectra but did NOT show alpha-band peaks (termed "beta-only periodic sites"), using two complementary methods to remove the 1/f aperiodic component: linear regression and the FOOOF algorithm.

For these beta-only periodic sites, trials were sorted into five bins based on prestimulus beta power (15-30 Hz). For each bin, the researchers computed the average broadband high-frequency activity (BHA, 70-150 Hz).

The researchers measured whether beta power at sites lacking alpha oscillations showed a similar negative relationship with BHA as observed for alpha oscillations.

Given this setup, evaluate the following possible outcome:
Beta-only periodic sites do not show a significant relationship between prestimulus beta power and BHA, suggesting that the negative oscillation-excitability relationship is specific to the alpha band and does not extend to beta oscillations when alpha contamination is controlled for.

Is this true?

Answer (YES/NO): NO